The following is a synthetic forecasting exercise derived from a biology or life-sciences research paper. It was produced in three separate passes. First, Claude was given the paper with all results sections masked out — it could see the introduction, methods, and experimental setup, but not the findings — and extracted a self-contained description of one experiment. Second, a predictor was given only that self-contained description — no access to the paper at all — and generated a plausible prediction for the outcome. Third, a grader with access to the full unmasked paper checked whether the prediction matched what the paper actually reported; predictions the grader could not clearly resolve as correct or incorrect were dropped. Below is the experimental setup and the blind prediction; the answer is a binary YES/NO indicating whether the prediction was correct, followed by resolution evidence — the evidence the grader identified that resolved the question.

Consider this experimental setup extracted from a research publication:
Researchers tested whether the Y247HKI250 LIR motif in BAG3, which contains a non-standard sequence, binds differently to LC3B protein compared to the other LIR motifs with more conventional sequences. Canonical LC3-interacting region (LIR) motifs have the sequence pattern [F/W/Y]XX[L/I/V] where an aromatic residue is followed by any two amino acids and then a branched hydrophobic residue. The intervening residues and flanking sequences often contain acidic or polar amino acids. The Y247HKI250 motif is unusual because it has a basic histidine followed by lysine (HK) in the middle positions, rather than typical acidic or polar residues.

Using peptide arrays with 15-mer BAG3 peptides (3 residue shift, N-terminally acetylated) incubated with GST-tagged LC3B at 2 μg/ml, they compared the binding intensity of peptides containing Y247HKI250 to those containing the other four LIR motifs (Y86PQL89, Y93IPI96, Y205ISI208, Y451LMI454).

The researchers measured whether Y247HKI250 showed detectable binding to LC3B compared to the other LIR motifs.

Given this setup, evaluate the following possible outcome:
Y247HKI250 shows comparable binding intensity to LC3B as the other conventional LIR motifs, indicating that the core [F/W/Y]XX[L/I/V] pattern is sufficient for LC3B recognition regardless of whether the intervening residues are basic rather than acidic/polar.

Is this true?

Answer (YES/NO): NO